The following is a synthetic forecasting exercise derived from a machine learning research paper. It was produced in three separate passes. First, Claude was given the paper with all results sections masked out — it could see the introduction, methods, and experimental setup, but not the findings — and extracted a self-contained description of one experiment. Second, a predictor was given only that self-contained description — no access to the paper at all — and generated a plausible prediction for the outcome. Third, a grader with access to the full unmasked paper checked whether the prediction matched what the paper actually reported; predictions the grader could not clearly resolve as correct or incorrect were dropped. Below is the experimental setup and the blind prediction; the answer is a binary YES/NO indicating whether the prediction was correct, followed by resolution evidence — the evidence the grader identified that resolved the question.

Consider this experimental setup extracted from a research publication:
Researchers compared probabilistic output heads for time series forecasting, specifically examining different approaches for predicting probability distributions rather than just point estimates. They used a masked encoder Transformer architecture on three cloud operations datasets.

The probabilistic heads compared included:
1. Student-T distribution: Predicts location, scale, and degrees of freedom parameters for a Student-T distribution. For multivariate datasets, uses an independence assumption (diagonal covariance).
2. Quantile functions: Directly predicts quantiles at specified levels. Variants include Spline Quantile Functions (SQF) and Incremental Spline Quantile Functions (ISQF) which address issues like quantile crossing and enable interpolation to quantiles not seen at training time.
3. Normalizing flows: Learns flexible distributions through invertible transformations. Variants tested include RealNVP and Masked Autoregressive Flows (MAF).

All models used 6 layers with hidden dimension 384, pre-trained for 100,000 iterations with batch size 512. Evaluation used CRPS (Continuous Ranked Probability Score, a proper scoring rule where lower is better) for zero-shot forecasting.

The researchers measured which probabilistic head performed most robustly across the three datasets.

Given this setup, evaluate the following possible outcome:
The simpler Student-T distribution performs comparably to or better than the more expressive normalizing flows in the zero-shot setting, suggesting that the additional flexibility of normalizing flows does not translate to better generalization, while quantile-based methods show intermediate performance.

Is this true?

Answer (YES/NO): YES